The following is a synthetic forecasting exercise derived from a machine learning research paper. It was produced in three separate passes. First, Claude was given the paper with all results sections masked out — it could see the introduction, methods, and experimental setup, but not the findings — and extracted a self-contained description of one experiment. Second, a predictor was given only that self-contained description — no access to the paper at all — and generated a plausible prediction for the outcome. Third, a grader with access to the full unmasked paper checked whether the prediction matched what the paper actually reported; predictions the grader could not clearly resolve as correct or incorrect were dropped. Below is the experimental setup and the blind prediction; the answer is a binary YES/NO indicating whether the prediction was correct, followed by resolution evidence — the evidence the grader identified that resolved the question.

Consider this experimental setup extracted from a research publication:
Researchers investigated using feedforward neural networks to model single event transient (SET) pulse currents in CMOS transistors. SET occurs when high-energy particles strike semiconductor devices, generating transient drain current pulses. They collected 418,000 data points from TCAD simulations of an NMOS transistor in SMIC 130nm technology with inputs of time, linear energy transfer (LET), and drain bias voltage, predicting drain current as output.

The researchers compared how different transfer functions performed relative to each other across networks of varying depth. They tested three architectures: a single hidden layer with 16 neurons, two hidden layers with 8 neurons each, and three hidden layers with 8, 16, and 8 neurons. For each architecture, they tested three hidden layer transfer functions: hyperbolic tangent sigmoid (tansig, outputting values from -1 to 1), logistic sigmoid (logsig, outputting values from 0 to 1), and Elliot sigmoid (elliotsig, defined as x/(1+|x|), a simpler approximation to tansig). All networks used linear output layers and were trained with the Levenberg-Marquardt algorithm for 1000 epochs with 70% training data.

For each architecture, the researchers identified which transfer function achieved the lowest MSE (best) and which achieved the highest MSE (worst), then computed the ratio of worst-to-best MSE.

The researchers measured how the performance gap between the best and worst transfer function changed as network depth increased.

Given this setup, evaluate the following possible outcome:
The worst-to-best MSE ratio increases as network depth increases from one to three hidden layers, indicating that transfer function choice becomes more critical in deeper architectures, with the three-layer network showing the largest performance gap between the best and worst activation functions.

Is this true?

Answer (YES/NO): YES